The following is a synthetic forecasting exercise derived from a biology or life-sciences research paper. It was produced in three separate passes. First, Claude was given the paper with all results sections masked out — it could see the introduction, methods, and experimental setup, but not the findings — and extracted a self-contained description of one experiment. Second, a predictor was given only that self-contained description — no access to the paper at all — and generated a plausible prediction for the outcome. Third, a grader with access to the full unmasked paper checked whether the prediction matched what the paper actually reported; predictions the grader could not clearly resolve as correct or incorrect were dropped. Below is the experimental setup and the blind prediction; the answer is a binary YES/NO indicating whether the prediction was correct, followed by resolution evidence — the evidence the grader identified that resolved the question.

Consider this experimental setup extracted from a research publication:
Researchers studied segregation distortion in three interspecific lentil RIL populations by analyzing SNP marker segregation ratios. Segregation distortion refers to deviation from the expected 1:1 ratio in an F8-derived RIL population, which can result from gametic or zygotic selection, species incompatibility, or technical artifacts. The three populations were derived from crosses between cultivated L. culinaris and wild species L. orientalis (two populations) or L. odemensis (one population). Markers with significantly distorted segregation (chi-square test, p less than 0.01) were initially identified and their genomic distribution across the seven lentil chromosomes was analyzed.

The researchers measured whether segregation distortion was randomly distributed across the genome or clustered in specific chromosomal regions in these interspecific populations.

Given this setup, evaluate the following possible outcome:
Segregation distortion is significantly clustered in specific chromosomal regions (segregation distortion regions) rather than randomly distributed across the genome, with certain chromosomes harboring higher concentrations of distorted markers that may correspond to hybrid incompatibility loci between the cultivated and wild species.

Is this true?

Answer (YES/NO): YES